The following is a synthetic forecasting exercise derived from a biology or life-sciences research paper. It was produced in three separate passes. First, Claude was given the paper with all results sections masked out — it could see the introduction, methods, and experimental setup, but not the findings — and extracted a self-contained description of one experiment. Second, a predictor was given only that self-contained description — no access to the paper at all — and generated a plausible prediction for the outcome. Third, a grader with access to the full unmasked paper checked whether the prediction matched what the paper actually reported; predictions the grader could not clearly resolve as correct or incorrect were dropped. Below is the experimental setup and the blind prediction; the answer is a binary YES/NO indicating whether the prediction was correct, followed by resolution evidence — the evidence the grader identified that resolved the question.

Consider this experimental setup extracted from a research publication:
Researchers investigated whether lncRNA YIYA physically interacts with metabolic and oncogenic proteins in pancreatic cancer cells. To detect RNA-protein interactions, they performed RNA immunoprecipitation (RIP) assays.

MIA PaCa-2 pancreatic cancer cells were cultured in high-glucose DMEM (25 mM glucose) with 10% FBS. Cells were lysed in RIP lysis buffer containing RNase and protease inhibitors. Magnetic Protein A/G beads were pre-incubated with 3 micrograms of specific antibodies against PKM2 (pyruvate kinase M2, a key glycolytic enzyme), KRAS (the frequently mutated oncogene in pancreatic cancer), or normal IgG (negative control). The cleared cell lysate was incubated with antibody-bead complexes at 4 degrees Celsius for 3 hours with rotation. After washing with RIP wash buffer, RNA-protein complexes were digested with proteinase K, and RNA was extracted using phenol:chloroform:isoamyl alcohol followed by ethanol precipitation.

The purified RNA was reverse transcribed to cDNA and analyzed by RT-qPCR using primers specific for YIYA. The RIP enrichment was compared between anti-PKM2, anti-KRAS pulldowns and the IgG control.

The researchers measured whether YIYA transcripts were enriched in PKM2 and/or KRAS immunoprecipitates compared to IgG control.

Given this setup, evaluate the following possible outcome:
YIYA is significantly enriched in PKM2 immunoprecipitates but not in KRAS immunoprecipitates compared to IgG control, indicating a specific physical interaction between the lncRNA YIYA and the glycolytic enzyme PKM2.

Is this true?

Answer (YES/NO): NO